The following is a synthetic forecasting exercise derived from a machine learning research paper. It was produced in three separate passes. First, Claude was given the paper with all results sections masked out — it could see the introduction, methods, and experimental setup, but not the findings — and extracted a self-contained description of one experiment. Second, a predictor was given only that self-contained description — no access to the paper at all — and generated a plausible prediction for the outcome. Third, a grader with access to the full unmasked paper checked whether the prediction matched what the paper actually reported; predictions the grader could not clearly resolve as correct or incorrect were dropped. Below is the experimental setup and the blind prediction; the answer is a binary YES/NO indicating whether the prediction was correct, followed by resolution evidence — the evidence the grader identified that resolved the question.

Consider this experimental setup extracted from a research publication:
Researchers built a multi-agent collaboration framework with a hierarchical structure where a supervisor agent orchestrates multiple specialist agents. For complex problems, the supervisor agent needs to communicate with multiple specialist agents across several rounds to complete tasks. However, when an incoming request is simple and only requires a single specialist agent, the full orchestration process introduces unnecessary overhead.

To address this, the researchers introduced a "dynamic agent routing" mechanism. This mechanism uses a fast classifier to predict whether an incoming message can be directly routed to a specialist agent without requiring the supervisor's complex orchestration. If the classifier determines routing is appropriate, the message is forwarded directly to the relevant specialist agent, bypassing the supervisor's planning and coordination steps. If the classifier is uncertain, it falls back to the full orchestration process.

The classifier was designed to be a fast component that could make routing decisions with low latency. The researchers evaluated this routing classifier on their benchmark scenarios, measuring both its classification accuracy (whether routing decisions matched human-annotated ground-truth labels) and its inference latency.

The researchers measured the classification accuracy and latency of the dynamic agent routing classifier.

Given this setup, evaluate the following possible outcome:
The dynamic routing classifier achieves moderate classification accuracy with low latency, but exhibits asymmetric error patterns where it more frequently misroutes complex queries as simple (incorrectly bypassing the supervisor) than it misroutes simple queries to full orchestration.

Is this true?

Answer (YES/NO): NO